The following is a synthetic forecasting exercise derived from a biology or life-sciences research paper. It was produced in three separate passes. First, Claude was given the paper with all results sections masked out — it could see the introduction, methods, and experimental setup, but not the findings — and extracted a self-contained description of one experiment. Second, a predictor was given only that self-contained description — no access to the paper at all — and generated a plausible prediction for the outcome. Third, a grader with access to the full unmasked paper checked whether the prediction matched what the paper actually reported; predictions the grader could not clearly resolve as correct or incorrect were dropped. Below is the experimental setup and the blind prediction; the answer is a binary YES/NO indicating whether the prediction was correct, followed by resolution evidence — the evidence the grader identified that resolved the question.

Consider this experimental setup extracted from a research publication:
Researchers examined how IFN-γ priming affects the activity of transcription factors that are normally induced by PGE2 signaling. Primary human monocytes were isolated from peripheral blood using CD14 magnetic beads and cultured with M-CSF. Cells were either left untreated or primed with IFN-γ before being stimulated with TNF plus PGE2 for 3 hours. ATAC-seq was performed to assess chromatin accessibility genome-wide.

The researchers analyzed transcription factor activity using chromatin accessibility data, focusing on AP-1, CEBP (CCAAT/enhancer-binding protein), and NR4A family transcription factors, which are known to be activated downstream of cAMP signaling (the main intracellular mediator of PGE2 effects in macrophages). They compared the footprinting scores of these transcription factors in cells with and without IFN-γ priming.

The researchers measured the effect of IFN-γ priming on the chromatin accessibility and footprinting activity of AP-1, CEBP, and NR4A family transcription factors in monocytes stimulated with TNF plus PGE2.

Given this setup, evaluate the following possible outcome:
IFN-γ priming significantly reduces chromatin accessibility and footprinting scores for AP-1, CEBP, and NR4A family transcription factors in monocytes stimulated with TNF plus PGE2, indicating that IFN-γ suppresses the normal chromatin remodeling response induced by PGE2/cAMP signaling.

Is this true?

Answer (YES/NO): NO